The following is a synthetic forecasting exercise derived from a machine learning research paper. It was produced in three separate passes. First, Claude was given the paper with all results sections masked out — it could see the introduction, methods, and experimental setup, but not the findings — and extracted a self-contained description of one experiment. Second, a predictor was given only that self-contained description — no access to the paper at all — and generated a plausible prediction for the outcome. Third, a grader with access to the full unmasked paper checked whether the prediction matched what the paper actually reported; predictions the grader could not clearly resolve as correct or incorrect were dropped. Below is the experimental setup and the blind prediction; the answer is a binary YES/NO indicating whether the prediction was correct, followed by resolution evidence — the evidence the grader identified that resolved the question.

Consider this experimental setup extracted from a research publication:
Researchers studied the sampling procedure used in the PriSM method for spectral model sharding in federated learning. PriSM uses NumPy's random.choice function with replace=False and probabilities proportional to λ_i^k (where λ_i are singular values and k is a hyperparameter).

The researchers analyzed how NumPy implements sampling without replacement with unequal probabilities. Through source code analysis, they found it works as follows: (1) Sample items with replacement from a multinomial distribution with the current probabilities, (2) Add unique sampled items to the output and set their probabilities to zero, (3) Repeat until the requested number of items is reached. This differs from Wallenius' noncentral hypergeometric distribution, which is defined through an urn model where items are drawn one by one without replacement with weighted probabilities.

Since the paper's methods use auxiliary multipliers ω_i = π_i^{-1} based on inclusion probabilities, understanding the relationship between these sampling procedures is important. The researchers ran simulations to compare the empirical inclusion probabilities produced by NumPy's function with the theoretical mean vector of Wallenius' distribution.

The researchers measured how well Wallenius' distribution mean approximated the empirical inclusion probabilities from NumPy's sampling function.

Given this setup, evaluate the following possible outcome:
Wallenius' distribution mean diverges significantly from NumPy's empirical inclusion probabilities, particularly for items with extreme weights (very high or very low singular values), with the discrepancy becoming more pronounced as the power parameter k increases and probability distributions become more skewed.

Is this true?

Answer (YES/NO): NO